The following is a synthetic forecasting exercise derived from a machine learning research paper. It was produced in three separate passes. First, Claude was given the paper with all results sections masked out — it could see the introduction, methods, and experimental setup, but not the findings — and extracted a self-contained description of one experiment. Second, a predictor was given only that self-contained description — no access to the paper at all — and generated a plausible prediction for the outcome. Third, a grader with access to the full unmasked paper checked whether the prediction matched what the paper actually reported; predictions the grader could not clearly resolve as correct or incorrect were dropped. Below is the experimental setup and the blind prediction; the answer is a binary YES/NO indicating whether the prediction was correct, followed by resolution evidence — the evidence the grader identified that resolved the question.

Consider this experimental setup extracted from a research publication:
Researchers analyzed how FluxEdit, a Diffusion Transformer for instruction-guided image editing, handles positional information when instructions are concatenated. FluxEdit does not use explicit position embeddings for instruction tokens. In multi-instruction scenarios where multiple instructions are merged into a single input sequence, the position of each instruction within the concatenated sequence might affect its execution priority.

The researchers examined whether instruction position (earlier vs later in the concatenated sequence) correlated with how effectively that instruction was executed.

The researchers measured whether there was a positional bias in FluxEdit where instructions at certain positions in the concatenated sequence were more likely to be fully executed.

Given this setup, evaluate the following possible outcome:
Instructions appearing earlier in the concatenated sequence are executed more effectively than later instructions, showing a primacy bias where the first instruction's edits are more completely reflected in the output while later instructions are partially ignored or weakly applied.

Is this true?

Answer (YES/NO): YES